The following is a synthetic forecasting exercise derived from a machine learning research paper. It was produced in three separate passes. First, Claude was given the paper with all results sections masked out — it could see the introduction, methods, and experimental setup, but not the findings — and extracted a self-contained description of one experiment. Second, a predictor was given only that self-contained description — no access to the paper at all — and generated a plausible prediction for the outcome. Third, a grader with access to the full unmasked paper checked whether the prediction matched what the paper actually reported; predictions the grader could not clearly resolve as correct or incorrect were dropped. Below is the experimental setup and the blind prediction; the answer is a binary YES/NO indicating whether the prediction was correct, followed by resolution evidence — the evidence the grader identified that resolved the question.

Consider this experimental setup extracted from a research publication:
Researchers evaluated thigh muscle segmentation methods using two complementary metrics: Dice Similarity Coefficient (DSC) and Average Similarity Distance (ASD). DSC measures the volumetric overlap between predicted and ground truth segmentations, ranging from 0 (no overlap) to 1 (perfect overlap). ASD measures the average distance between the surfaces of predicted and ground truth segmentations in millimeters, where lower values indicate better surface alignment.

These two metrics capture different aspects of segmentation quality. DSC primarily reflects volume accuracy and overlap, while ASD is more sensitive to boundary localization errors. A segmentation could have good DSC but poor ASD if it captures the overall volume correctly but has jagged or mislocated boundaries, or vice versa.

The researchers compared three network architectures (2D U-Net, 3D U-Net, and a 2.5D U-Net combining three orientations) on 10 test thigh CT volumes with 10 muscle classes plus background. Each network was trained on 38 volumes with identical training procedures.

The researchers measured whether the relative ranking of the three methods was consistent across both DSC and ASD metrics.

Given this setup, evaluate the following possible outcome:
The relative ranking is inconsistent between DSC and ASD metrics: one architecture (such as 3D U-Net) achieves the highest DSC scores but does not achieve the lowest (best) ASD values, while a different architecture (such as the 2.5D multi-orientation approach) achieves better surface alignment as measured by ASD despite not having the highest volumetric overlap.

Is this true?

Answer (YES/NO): NO